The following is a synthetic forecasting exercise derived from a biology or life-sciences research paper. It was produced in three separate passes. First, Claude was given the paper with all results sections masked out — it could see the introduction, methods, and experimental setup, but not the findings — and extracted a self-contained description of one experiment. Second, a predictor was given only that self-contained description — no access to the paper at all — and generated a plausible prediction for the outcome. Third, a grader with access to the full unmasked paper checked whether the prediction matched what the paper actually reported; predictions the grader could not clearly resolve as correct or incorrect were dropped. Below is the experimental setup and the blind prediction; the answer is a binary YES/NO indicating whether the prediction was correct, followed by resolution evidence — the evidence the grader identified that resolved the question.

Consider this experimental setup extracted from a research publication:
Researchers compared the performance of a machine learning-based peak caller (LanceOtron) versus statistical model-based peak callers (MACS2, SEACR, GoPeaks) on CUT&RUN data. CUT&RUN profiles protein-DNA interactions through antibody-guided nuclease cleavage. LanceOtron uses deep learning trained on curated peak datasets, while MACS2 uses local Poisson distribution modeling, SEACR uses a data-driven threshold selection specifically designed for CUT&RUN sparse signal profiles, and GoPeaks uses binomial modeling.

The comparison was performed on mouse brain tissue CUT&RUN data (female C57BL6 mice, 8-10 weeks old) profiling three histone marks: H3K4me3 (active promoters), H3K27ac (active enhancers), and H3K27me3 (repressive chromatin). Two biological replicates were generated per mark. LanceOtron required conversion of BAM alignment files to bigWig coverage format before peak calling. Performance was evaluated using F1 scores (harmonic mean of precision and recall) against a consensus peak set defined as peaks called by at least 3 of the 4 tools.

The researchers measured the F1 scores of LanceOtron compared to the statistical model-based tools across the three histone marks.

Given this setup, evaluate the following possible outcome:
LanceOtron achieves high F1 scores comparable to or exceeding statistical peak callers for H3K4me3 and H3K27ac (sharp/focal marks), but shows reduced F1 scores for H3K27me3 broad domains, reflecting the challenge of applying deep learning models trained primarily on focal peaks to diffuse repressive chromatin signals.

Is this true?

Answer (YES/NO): NO